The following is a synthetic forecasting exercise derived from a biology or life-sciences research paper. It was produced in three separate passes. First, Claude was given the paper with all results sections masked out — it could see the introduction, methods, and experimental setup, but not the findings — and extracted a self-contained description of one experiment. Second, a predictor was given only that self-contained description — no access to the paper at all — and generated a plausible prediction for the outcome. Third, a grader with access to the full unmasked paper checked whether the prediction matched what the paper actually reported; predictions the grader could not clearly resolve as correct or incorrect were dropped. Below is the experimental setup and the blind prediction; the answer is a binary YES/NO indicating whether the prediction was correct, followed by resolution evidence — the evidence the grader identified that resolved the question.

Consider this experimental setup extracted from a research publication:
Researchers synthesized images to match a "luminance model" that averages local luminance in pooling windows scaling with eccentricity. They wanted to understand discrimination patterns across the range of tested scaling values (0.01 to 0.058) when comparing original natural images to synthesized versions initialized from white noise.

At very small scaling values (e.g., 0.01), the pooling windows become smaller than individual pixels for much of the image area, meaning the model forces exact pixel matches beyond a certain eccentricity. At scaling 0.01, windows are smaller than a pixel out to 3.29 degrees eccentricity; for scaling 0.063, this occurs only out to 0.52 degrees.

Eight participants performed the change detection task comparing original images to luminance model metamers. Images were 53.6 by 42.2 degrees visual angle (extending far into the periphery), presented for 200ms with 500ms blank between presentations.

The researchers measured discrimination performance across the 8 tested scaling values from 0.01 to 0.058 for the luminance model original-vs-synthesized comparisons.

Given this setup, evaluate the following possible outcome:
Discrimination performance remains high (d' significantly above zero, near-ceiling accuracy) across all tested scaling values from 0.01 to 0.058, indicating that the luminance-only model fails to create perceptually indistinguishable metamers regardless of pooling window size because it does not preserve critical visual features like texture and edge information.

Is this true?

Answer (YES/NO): NO